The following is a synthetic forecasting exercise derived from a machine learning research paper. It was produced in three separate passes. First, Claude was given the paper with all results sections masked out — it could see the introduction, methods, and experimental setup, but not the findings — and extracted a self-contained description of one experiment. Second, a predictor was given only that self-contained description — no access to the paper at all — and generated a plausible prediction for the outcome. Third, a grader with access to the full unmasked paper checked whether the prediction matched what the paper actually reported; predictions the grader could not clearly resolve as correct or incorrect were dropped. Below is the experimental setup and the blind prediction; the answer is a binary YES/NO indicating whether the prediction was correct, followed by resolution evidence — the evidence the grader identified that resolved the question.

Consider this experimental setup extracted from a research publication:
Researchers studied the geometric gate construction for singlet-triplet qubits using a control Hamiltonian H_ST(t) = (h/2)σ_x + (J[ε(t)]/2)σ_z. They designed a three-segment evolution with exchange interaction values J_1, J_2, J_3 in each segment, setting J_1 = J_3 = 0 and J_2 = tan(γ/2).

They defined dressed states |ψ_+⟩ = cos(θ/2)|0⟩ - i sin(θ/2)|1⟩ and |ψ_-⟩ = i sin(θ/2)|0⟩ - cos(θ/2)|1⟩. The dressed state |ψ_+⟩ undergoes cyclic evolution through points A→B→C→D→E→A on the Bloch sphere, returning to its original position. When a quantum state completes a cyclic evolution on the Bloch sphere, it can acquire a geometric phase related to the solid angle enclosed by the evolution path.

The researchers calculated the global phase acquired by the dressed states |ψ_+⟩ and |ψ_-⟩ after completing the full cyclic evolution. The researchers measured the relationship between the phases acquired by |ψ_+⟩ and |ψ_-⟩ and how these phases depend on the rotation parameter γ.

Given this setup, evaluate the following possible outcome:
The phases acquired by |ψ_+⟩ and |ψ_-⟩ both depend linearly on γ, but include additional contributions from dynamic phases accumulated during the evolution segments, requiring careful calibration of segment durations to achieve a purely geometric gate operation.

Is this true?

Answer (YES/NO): NO